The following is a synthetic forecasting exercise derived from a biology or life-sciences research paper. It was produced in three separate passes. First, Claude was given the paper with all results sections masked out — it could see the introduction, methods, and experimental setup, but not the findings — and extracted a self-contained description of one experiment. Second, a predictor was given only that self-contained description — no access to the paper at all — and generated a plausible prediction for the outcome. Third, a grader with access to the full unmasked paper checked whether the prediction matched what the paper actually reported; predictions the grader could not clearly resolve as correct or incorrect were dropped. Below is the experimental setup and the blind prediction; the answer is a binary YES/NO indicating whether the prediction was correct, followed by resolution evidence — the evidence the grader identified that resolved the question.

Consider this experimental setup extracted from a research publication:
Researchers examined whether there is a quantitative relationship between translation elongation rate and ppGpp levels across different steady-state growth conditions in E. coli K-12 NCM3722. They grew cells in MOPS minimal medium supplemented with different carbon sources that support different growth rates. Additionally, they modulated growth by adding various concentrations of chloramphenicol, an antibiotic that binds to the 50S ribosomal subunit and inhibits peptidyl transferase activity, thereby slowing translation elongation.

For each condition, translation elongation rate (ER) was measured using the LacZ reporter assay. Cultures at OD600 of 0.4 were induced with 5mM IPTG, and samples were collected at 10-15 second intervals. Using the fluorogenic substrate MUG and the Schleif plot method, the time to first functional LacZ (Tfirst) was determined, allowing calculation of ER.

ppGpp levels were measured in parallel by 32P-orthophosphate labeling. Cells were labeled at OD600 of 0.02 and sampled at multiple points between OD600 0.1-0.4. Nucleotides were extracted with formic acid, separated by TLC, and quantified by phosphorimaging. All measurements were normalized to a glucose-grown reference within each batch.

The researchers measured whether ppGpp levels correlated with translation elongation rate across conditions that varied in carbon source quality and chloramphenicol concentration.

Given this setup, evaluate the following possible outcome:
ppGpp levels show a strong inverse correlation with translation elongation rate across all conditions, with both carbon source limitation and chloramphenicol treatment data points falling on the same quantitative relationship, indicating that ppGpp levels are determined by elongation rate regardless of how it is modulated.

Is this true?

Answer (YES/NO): YES